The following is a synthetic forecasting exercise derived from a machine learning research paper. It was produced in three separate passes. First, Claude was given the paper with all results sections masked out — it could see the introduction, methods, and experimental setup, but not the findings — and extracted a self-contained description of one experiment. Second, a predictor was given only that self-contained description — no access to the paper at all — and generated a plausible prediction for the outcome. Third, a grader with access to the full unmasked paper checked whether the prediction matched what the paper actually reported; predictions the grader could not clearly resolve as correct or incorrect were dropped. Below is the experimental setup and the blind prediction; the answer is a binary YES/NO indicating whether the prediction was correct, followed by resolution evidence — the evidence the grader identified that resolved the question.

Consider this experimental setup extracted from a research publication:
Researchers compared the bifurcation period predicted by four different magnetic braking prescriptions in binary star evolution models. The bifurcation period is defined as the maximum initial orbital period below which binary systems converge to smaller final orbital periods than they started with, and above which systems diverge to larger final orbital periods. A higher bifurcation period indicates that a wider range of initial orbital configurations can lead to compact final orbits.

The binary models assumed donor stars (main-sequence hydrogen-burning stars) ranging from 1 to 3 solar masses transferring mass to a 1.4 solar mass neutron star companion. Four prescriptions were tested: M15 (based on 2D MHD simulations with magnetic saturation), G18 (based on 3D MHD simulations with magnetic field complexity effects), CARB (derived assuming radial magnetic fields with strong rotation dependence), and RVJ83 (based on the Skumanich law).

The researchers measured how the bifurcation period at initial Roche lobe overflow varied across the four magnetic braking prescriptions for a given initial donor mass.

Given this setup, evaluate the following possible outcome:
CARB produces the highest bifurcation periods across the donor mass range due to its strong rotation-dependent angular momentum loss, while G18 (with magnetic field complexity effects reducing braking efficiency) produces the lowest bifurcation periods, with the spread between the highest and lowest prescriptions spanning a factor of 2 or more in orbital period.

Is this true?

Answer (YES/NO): NO